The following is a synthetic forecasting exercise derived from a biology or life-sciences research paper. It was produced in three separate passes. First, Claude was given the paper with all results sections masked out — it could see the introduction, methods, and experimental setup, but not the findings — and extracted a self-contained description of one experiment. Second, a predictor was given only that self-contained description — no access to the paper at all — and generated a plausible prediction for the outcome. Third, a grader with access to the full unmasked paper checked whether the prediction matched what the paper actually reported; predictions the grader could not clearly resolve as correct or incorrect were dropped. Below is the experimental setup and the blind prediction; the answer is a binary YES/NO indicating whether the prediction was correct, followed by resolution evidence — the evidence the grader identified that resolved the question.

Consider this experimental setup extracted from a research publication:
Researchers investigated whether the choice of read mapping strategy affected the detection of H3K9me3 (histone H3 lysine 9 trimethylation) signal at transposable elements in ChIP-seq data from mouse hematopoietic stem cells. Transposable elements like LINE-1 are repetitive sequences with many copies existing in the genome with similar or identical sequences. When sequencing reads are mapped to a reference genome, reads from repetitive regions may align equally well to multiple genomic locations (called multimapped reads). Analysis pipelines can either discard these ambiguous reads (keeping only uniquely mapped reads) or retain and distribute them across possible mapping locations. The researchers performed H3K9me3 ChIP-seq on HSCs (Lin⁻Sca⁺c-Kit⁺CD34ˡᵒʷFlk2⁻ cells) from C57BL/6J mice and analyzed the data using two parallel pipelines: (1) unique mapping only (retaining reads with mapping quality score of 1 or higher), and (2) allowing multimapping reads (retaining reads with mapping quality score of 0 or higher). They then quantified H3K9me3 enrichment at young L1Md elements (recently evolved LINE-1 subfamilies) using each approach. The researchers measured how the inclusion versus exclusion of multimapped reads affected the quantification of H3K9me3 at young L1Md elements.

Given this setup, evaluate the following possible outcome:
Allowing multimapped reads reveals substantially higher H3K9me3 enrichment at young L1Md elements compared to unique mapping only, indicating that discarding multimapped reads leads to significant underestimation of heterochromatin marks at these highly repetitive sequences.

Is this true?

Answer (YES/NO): YES